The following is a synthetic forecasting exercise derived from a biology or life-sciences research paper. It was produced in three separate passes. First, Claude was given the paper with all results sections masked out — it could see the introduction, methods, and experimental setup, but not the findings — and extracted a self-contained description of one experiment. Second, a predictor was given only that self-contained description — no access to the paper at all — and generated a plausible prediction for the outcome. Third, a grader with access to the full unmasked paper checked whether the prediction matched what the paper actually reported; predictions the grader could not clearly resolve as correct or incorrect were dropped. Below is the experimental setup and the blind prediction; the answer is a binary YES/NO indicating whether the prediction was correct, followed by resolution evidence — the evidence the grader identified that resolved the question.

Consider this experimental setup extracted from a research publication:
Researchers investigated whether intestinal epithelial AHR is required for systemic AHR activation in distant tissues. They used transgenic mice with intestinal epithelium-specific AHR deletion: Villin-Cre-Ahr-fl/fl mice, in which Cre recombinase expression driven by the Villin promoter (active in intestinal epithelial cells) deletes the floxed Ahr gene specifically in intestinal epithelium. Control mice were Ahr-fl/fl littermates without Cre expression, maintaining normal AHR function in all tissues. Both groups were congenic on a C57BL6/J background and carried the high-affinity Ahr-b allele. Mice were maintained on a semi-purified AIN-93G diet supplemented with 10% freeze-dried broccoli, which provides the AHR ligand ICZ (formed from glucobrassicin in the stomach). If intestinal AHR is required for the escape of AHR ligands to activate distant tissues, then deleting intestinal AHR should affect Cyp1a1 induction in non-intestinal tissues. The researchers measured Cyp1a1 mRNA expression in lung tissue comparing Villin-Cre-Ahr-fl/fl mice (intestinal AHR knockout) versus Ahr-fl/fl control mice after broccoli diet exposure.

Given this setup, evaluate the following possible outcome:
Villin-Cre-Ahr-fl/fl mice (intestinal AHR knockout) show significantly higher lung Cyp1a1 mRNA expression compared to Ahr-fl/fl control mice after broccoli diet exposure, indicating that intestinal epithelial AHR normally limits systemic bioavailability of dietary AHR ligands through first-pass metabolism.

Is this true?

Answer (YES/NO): YES